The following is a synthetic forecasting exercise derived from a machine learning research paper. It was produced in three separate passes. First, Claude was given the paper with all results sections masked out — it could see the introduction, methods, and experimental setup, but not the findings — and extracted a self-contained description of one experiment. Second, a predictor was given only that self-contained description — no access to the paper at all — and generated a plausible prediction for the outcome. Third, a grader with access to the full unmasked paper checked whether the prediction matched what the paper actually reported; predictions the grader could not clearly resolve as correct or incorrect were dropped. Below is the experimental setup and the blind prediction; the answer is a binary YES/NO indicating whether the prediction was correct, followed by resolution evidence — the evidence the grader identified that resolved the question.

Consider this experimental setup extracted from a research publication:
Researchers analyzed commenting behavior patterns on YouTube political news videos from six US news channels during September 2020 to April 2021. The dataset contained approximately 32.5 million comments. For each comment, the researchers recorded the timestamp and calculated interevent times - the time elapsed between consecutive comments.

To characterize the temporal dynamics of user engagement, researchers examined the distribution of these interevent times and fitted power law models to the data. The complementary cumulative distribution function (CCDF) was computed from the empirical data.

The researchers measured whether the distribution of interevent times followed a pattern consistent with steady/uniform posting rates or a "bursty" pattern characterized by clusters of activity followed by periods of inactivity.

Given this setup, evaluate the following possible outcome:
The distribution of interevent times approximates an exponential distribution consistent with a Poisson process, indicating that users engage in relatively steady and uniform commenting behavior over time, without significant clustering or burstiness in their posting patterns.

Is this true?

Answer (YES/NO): NO